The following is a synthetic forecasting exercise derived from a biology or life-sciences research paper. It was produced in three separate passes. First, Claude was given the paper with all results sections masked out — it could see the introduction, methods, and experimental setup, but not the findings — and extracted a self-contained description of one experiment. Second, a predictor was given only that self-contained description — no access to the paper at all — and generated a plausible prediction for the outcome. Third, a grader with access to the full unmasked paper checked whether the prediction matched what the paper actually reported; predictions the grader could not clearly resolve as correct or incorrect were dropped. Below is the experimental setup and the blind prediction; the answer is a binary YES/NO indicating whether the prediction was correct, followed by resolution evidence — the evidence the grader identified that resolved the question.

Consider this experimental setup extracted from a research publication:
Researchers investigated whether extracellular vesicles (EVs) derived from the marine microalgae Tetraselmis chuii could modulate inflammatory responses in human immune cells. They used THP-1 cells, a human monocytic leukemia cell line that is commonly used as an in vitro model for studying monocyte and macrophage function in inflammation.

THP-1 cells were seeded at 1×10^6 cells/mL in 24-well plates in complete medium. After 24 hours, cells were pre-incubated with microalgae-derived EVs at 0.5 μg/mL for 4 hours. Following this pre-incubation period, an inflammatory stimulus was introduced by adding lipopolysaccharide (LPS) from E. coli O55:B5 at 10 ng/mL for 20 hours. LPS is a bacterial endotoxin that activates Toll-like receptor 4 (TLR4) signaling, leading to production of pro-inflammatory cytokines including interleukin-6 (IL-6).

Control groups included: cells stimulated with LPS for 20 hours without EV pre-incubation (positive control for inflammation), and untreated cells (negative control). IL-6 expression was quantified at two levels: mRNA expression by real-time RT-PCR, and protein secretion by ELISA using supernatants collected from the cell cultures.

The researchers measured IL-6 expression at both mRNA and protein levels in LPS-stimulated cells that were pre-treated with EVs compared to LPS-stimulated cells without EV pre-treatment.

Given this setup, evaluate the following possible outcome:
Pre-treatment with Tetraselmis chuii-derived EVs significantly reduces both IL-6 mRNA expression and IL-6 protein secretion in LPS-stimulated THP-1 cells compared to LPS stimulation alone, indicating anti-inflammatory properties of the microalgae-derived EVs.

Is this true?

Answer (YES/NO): YES